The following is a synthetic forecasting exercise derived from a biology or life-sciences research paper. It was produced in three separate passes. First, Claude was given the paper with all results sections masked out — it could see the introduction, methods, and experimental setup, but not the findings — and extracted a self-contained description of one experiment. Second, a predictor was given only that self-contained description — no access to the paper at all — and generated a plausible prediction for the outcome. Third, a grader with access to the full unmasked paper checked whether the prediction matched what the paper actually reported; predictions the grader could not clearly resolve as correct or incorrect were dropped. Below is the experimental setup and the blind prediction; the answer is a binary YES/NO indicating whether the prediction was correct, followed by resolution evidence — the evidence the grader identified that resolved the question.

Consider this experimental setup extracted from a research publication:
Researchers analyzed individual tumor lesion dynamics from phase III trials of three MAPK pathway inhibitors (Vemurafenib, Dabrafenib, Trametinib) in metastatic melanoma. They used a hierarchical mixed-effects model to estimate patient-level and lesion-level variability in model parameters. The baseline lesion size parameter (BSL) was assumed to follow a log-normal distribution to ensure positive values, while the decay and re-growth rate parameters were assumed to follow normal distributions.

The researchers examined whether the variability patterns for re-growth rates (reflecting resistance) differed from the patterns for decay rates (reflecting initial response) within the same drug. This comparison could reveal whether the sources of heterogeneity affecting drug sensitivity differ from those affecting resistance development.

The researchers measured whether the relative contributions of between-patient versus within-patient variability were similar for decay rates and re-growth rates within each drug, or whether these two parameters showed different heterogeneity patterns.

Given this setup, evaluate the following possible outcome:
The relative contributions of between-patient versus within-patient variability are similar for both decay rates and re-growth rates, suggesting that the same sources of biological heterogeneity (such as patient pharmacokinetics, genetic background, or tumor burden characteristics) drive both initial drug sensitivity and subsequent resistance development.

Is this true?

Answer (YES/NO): NO